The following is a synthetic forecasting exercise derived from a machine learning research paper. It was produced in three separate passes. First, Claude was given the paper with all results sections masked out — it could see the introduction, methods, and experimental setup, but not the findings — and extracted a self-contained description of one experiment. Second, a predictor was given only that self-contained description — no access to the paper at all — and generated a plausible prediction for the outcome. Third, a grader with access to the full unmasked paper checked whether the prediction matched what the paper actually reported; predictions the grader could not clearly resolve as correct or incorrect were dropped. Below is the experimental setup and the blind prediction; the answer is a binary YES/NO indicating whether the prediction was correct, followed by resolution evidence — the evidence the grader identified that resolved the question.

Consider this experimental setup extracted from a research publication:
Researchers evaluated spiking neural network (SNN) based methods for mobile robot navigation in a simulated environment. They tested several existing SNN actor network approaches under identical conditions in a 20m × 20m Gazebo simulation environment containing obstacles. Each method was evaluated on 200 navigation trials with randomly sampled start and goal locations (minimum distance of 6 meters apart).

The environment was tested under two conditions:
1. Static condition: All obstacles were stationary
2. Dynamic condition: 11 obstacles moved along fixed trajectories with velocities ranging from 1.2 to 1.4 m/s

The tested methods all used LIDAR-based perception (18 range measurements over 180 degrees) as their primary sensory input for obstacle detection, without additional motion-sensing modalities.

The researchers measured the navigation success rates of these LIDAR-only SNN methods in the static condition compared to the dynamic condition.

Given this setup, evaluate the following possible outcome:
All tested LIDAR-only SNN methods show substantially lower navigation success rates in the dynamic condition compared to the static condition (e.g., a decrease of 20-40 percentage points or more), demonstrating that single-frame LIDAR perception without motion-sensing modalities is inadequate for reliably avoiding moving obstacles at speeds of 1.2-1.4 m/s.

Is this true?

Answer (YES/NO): NO